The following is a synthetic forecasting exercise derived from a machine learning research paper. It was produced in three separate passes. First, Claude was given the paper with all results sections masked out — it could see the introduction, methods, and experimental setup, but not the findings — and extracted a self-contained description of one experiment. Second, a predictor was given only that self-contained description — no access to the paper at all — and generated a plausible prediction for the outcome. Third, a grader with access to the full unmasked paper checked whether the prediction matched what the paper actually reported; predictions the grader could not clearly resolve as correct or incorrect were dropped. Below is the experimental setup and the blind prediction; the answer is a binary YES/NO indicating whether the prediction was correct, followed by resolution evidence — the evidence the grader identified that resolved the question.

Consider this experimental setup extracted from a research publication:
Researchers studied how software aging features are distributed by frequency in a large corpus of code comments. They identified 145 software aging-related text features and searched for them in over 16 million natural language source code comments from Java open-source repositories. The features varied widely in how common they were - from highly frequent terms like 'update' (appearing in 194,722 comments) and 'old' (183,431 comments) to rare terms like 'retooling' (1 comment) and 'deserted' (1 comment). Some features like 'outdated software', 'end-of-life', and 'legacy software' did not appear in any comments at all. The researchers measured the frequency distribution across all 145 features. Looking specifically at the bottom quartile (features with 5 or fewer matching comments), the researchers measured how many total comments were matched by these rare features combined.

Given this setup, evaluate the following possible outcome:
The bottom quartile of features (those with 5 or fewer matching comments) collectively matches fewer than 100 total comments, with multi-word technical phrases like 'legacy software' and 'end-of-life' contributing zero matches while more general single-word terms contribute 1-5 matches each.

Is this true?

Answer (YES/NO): YES